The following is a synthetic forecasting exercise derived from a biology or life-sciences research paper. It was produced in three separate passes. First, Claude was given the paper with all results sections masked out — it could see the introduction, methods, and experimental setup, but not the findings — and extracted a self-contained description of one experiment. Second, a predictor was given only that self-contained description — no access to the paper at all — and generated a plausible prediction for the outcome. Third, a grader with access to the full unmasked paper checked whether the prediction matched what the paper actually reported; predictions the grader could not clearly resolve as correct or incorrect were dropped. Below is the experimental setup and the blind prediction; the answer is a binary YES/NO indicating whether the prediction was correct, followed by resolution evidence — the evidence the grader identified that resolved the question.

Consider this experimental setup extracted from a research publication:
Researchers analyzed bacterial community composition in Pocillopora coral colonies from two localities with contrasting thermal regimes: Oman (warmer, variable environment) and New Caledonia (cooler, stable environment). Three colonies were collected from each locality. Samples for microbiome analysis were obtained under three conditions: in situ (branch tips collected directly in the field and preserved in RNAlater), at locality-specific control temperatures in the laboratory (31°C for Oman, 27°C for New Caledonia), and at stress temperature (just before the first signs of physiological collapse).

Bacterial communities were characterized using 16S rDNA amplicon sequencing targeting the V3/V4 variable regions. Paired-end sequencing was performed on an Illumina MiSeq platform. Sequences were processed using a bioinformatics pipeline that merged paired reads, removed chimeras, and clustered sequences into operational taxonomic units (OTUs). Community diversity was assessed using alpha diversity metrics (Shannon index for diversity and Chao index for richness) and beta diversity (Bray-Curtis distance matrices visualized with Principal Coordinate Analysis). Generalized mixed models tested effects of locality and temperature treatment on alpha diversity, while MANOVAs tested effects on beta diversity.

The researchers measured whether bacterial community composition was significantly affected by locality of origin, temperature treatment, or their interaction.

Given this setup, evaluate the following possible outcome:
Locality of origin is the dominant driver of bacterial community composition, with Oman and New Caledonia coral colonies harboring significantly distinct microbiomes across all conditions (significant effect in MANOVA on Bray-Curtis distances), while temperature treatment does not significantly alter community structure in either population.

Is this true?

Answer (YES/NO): NO